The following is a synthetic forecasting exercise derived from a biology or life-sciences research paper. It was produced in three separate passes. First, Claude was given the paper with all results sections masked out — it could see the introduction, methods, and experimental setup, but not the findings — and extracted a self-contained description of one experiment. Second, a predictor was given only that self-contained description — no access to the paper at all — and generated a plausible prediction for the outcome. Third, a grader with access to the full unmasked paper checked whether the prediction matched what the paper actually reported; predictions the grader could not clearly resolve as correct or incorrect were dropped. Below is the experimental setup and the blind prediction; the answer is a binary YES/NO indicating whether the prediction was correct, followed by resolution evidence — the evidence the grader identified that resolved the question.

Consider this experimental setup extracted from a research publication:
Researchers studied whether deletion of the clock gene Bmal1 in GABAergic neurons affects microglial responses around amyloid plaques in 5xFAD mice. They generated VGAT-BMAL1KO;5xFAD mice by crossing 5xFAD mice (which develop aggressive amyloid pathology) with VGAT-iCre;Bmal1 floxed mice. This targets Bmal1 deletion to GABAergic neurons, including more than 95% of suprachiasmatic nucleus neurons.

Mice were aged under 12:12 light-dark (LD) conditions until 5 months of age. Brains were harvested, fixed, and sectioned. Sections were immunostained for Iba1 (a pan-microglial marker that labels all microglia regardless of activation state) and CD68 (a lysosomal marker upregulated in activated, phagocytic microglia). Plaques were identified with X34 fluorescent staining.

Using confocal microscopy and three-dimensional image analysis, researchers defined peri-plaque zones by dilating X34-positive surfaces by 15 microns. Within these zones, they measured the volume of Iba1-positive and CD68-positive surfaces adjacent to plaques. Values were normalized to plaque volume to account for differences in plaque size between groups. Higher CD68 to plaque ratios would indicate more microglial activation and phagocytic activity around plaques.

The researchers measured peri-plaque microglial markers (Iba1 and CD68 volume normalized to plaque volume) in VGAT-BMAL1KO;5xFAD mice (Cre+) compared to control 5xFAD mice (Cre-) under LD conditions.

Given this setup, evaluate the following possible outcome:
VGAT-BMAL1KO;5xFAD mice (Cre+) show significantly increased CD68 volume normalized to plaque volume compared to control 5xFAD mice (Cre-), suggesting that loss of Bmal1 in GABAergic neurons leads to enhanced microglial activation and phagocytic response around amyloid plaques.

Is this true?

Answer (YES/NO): NO